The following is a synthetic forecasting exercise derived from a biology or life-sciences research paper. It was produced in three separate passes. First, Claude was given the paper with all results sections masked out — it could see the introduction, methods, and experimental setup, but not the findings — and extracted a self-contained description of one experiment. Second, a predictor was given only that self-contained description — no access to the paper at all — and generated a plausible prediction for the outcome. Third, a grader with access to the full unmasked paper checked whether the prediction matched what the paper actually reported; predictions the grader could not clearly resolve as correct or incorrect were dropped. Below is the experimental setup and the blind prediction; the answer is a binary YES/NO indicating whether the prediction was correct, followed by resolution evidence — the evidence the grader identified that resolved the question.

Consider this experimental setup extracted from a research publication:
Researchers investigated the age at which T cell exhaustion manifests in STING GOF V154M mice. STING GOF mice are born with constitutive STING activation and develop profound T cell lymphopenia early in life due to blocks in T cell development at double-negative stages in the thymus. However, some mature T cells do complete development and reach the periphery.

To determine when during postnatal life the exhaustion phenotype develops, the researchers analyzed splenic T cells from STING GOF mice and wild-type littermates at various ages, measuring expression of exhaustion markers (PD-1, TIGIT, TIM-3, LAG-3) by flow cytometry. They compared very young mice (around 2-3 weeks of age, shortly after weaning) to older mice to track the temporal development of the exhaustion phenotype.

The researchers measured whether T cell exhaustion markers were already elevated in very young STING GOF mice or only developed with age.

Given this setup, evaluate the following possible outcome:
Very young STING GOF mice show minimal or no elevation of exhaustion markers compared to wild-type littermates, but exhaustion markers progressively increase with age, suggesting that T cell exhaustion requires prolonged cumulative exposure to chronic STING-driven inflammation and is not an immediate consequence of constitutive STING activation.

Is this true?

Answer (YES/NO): NO